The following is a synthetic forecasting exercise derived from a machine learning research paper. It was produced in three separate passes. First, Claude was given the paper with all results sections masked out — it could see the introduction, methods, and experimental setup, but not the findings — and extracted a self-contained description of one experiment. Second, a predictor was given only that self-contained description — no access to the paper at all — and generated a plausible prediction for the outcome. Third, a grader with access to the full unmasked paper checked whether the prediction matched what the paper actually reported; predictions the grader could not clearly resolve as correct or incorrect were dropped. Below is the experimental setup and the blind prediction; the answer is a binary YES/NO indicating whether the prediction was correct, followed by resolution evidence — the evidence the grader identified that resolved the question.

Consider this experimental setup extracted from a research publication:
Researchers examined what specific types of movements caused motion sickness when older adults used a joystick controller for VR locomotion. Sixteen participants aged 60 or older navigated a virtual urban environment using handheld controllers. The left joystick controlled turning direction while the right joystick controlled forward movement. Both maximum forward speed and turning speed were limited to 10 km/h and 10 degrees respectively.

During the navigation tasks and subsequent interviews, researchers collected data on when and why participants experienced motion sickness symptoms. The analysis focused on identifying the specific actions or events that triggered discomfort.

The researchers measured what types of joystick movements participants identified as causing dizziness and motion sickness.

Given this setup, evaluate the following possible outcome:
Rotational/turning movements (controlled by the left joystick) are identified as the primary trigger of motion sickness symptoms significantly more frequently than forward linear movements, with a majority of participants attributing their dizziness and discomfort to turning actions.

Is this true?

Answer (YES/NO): YES